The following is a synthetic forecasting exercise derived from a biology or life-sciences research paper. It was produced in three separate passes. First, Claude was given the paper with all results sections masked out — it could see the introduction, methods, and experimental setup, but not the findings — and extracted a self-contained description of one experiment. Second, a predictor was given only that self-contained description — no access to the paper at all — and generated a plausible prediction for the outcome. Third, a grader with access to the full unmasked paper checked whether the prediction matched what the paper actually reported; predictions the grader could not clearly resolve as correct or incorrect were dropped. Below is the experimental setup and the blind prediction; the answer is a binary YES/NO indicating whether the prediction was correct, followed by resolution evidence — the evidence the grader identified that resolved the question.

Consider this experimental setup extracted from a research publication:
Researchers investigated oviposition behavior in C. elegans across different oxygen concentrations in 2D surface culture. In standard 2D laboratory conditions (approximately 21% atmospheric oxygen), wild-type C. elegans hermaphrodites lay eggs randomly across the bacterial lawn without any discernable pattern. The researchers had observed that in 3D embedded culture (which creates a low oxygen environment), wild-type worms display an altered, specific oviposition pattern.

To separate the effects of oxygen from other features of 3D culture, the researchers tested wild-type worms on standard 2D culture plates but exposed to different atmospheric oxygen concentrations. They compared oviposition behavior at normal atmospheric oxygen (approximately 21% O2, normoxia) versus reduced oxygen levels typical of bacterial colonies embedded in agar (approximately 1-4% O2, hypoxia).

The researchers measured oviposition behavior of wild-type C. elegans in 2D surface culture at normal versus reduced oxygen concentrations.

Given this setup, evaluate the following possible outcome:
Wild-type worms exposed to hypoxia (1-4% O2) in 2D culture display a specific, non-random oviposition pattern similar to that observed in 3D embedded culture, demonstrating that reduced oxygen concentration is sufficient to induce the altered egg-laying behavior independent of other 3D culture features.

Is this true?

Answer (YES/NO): NO